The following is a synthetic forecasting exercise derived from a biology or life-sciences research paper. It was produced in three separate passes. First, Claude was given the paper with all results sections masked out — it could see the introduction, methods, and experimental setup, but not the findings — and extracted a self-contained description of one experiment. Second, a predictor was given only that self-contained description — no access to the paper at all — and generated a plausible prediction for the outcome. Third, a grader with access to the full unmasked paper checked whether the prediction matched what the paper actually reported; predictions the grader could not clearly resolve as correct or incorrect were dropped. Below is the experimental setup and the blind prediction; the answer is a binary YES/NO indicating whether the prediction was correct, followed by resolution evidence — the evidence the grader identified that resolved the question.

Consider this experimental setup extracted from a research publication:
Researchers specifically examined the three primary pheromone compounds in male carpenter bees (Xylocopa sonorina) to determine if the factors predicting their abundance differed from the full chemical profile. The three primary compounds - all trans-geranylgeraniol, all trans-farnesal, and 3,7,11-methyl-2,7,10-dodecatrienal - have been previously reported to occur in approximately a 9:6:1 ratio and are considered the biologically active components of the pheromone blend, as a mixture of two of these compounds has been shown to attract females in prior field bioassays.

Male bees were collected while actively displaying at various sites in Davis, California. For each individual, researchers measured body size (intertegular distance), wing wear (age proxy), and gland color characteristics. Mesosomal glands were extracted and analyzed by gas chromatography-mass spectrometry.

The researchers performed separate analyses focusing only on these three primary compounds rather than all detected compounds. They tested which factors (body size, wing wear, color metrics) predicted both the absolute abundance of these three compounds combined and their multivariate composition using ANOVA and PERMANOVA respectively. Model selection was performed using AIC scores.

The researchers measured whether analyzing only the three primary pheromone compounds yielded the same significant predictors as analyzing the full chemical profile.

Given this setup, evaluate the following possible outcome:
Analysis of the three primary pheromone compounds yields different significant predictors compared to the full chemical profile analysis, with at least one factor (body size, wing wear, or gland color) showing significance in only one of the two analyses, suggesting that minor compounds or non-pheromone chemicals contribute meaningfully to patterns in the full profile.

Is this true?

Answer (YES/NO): NO